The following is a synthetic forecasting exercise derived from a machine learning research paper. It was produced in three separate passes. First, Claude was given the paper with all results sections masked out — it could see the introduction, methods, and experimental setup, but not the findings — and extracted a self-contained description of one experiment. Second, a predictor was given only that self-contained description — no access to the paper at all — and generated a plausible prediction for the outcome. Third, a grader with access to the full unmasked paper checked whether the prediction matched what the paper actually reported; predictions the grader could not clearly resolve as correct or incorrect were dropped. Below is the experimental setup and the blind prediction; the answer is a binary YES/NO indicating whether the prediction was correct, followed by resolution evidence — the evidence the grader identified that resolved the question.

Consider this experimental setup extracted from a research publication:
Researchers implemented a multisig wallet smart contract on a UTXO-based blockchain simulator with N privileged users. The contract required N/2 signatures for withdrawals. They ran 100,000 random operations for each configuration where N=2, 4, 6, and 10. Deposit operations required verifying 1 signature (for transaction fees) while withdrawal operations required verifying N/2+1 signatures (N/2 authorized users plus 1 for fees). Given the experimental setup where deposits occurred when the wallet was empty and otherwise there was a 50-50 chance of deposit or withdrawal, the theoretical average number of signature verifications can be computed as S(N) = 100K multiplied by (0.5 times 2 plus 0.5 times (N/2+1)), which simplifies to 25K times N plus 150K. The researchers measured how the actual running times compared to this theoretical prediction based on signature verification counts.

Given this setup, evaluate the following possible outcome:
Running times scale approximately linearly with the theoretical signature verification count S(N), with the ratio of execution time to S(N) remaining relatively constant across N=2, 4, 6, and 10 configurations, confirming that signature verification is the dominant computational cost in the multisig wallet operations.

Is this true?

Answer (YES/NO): YES